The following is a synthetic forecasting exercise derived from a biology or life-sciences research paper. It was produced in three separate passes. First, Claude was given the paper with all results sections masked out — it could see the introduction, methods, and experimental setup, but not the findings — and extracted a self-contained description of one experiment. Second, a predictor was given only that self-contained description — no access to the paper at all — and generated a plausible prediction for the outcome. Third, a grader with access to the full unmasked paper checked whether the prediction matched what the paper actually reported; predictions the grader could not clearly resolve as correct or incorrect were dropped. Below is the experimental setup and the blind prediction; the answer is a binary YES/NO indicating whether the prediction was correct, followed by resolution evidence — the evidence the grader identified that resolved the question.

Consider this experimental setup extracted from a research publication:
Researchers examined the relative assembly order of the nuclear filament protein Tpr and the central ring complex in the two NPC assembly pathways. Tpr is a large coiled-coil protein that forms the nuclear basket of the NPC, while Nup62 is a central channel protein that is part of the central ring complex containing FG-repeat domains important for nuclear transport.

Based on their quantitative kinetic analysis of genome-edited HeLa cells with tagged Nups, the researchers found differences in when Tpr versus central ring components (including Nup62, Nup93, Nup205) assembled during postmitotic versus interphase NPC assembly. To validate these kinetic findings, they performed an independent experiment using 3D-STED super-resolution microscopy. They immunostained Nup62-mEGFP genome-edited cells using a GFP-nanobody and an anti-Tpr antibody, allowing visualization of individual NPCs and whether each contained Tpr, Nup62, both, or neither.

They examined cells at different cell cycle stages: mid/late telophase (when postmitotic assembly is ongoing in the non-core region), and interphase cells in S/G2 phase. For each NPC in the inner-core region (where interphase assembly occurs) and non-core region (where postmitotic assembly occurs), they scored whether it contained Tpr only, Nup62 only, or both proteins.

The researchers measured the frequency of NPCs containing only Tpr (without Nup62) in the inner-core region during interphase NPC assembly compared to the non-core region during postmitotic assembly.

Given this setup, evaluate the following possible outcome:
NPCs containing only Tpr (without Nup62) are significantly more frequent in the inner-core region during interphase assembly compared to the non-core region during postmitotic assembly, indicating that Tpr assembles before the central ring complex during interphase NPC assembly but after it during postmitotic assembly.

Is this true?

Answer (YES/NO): YES